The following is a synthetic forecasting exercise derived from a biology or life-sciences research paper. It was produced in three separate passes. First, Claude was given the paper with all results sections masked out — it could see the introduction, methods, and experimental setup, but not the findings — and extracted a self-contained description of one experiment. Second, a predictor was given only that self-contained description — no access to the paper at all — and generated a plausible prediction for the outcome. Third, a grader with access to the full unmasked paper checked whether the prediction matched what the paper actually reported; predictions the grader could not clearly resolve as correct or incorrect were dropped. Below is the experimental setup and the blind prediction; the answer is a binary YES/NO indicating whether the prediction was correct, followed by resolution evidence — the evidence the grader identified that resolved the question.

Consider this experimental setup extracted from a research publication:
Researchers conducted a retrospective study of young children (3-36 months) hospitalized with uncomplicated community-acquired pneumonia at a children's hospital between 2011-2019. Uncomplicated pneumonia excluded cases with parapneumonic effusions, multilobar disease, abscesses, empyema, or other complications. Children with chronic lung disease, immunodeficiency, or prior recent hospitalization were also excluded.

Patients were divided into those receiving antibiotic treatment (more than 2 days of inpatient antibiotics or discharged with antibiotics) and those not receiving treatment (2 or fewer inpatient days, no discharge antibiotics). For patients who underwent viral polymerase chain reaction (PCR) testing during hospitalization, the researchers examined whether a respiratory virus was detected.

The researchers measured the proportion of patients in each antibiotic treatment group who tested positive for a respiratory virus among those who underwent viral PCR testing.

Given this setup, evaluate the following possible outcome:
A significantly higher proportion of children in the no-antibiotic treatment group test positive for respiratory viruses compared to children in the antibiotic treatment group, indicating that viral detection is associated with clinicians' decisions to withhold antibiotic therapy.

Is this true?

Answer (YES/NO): YES